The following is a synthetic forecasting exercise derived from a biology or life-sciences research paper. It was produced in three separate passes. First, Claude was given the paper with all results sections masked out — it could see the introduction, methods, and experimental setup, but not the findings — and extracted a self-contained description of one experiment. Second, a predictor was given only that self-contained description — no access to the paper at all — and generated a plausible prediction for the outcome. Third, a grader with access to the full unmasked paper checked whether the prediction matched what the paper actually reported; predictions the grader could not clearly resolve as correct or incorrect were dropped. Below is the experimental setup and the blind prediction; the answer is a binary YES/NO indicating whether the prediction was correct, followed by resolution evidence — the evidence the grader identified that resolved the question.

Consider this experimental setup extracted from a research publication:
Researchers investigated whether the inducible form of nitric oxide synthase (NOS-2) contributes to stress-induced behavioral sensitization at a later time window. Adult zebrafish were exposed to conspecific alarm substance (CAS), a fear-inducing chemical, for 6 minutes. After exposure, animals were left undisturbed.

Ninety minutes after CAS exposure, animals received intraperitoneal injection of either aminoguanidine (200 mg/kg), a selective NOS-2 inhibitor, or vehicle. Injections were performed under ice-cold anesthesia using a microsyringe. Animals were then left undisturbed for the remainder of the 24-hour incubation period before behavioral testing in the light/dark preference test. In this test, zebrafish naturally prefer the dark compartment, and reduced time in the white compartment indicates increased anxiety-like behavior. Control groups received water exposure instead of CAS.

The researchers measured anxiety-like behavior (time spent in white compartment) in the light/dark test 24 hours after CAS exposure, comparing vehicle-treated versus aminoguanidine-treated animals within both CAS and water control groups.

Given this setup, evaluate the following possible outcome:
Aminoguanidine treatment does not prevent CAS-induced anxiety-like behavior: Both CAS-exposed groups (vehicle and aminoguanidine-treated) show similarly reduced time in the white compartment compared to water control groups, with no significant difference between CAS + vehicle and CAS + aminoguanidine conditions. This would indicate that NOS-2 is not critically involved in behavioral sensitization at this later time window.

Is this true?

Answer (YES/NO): NO